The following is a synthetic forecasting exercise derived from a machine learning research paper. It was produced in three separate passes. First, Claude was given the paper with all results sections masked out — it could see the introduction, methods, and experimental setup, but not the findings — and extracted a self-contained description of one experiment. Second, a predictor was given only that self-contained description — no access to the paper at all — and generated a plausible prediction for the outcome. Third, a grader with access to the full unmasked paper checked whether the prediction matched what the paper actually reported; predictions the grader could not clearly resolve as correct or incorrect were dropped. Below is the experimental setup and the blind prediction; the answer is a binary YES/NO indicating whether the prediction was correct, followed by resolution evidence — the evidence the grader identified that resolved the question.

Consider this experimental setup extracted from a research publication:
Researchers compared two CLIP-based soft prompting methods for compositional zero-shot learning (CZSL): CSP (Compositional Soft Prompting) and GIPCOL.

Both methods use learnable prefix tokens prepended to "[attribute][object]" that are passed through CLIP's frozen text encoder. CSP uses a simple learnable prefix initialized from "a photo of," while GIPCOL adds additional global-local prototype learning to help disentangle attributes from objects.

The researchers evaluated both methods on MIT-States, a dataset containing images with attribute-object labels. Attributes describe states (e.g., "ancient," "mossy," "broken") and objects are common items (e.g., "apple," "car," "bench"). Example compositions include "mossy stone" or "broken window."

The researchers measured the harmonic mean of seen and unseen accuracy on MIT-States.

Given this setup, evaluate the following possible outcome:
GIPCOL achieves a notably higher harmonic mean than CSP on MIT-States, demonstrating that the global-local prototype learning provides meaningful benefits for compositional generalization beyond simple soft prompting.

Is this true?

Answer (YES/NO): NO